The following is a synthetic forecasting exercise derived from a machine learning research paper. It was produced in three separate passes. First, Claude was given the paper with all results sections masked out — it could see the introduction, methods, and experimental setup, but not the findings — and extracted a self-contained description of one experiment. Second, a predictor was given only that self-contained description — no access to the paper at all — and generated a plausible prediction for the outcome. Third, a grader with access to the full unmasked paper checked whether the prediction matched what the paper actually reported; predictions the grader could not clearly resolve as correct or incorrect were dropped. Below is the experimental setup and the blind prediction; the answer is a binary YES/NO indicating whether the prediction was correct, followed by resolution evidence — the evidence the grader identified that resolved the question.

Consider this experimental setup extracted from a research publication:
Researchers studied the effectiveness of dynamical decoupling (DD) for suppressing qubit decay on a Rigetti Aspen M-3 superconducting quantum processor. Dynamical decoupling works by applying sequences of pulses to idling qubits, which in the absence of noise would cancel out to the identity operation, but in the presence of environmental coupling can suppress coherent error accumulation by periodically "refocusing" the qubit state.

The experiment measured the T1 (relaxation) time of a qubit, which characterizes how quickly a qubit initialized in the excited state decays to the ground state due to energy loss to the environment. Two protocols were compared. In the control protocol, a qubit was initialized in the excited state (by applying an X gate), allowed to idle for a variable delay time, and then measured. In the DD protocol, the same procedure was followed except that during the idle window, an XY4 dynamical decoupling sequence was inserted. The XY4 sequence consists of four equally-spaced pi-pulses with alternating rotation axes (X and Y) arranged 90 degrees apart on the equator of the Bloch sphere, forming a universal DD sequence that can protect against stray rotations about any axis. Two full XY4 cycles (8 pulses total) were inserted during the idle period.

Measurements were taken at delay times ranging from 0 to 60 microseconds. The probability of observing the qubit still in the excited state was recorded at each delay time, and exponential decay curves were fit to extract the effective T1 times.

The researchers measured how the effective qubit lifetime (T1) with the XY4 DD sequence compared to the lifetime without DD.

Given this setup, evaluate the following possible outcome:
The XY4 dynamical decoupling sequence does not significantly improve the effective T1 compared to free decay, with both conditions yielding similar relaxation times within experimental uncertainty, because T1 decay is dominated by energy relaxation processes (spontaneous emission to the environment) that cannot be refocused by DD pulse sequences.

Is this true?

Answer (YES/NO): NO